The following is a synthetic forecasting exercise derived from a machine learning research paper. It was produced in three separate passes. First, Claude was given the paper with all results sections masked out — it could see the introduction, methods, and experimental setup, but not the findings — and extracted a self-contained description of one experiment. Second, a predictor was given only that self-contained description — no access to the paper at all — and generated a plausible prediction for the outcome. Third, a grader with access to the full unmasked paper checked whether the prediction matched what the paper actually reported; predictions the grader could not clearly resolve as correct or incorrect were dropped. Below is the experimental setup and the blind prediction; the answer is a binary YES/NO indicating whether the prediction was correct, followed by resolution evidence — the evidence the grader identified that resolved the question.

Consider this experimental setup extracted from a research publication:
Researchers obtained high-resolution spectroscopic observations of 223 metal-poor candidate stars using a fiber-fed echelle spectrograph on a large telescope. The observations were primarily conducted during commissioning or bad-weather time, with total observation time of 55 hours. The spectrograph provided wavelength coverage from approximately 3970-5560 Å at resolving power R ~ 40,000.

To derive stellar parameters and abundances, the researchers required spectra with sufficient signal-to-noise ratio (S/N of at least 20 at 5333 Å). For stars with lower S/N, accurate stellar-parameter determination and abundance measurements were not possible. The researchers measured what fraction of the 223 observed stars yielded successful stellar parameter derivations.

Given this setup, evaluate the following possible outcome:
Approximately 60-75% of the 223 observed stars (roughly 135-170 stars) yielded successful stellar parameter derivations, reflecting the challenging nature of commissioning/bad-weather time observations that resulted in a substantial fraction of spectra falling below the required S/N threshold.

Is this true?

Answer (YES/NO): YES